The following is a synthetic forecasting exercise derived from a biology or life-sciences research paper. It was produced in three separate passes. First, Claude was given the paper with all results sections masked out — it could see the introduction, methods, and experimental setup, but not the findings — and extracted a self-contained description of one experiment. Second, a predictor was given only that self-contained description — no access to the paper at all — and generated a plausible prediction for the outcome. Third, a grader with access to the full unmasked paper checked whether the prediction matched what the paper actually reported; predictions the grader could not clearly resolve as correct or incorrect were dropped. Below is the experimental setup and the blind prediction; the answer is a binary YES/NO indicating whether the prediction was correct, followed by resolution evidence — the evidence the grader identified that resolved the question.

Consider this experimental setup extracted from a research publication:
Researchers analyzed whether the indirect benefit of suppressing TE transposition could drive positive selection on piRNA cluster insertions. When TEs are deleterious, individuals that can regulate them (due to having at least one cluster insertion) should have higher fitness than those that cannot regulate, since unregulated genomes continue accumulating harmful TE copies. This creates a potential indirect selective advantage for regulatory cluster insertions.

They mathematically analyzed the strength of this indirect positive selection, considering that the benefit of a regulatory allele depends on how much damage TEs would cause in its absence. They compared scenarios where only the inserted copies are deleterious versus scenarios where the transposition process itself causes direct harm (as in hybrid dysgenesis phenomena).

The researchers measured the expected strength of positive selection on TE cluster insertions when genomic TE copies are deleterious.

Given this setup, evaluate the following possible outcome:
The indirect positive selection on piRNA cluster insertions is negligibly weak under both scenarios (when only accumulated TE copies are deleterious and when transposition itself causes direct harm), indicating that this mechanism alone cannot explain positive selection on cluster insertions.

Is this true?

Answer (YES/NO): NO